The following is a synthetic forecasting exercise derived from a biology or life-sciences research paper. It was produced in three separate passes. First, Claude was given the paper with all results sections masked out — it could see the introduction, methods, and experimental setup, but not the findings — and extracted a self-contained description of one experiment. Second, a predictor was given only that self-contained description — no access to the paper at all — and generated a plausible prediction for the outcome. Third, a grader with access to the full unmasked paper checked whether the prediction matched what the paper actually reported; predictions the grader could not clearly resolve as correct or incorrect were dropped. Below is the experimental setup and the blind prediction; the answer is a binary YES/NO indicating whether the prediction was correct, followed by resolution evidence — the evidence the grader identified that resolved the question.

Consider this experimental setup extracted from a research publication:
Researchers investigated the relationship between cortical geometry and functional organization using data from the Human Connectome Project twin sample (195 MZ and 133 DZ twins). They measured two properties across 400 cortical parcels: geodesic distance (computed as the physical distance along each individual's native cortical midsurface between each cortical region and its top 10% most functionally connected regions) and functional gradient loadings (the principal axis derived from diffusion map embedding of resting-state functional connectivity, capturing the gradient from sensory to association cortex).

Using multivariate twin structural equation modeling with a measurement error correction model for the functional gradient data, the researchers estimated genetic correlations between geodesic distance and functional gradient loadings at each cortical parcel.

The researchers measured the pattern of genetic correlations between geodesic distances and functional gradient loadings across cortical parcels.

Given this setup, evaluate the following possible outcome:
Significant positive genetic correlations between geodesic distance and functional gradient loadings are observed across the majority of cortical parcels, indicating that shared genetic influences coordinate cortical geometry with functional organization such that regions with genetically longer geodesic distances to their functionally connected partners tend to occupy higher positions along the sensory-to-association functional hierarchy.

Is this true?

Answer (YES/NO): NO